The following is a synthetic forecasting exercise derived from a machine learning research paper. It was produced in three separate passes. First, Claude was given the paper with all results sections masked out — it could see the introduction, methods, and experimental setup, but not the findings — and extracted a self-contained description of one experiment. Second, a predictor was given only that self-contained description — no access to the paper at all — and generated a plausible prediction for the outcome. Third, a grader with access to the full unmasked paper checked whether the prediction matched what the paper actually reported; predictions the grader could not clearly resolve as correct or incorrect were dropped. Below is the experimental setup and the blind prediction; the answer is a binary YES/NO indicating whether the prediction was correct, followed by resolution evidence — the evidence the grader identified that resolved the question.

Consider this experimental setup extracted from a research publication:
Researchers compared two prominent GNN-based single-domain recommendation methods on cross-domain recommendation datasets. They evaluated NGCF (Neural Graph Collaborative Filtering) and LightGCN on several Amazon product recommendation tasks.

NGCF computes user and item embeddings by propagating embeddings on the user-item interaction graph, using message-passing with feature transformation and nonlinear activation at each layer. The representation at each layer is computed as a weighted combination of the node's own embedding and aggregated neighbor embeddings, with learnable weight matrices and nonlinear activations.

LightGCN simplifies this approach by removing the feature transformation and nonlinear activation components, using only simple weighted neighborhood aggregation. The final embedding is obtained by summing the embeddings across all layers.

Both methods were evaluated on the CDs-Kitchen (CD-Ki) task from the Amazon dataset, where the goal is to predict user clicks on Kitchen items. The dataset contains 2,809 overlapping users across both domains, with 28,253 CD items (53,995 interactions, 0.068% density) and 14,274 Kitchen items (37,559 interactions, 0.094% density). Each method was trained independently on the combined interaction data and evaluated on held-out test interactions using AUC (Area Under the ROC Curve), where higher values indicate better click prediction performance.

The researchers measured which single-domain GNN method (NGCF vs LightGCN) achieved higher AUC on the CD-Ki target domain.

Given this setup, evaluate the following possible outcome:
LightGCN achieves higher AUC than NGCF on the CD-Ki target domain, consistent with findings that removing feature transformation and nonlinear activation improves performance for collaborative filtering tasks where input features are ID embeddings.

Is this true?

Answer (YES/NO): YES